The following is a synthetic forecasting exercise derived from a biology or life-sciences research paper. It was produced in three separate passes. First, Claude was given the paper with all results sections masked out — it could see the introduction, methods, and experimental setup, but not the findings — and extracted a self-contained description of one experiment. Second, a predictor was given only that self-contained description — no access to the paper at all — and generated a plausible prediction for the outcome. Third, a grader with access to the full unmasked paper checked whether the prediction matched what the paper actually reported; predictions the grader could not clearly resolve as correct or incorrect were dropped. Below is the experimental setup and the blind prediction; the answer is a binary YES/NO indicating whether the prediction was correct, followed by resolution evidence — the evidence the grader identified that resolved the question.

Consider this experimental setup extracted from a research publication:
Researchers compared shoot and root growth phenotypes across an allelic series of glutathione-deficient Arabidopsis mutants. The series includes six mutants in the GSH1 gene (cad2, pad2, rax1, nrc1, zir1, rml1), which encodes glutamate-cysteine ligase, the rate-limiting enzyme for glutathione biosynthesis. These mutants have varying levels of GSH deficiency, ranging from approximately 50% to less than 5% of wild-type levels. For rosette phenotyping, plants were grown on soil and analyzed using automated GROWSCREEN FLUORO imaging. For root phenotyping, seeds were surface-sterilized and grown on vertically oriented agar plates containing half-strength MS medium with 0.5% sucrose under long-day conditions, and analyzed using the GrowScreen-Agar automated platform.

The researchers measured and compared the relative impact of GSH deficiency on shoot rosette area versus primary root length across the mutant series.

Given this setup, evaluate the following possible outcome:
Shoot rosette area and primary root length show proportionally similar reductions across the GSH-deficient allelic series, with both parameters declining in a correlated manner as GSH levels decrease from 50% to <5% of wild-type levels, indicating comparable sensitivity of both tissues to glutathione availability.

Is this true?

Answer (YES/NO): NO